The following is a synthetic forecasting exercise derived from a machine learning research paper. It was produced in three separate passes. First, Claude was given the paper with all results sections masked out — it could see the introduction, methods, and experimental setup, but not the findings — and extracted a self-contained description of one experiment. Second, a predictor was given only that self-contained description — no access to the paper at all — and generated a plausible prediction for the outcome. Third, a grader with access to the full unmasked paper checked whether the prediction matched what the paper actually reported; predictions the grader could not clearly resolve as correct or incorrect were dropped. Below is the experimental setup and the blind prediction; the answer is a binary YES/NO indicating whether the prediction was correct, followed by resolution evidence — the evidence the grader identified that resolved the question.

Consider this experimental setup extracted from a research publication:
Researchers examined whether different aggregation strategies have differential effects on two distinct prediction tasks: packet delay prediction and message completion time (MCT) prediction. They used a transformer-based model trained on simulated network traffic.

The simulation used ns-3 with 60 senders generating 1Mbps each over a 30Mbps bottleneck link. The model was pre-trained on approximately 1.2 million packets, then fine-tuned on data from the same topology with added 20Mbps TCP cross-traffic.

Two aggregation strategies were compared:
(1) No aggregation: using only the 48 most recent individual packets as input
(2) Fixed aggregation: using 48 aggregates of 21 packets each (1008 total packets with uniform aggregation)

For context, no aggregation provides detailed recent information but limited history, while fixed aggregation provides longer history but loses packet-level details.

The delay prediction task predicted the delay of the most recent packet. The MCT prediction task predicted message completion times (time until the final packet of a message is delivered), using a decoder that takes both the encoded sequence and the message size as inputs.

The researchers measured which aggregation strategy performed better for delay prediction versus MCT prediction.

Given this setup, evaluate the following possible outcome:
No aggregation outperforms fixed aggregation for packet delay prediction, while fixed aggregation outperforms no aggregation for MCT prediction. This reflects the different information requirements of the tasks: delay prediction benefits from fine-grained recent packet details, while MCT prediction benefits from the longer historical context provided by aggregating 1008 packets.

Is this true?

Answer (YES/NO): NO